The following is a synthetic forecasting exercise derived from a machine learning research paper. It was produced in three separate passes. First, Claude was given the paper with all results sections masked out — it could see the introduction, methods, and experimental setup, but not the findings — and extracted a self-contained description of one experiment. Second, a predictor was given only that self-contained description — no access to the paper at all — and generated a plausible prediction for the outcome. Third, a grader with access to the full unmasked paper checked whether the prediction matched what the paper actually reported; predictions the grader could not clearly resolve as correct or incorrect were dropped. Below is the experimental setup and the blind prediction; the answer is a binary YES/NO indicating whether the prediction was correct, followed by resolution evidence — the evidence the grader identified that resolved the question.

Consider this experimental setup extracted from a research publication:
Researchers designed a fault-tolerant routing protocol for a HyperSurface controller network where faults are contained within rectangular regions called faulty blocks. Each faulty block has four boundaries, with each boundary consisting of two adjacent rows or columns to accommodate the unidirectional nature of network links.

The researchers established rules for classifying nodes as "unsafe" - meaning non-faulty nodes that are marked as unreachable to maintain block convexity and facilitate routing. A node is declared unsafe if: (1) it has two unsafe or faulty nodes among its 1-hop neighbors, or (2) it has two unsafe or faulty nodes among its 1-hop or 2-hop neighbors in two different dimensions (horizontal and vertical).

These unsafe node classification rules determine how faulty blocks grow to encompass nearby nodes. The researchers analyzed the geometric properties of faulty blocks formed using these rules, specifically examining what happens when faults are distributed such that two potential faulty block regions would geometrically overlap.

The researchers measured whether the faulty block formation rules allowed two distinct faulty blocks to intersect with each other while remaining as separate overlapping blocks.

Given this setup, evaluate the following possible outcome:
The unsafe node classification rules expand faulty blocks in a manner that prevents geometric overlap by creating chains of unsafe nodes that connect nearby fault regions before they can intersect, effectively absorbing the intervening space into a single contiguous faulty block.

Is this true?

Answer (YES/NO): NO